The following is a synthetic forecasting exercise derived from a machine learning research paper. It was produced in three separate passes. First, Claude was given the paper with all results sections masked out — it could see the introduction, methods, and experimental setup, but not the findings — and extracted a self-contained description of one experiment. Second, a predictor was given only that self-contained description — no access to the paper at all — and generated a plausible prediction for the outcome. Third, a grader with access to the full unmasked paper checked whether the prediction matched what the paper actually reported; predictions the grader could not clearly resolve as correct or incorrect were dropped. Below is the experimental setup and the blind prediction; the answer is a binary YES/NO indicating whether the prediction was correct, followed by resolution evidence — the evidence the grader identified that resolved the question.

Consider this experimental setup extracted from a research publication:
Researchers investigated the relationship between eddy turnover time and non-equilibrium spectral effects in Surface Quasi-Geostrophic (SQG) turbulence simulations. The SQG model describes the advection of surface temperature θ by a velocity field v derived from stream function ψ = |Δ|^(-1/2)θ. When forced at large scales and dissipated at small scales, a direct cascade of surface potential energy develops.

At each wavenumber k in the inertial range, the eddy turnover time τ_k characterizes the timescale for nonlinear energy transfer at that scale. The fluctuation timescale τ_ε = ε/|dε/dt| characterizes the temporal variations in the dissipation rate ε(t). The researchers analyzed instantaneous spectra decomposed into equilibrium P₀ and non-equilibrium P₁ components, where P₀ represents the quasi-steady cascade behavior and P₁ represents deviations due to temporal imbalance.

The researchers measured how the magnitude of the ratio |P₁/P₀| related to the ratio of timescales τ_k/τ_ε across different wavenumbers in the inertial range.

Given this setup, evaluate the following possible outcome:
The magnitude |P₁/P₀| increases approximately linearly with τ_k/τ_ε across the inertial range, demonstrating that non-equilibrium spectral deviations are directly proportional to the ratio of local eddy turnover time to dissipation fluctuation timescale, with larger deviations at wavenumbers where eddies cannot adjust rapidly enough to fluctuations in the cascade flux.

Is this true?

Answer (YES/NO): YES